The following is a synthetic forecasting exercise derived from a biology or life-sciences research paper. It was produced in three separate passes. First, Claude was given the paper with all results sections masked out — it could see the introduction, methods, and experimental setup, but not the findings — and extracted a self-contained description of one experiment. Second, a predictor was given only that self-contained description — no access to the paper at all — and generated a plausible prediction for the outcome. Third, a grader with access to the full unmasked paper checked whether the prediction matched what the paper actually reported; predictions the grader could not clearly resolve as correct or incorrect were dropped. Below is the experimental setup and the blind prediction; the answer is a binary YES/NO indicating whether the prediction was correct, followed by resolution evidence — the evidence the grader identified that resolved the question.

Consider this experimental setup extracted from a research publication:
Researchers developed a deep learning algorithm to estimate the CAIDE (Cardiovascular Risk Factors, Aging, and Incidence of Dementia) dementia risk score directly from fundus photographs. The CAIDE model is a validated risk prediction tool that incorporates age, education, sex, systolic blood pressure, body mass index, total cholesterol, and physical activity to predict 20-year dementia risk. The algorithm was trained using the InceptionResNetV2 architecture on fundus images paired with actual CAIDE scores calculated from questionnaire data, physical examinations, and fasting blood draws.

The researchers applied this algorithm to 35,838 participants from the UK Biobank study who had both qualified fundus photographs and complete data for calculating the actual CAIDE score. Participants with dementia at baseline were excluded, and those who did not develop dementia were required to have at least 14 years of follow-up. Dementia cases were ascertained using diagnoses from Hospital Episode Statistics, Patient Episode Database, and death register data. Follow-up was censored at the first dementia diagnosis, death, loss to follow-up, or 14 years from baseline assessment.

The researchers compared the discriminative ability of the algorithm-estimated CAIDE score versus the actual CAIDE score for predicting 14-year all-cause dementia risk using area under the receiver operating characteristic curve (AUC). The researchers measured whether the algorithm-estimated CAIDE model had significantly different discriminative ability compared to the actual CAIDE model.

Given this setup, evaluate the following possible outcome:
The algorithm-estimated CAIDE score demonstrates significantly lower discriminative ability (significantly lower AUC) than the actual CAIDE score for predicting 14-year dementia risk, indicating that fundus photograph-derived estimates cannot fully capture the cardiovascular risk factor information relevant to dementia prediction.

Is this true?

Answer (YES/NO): NO